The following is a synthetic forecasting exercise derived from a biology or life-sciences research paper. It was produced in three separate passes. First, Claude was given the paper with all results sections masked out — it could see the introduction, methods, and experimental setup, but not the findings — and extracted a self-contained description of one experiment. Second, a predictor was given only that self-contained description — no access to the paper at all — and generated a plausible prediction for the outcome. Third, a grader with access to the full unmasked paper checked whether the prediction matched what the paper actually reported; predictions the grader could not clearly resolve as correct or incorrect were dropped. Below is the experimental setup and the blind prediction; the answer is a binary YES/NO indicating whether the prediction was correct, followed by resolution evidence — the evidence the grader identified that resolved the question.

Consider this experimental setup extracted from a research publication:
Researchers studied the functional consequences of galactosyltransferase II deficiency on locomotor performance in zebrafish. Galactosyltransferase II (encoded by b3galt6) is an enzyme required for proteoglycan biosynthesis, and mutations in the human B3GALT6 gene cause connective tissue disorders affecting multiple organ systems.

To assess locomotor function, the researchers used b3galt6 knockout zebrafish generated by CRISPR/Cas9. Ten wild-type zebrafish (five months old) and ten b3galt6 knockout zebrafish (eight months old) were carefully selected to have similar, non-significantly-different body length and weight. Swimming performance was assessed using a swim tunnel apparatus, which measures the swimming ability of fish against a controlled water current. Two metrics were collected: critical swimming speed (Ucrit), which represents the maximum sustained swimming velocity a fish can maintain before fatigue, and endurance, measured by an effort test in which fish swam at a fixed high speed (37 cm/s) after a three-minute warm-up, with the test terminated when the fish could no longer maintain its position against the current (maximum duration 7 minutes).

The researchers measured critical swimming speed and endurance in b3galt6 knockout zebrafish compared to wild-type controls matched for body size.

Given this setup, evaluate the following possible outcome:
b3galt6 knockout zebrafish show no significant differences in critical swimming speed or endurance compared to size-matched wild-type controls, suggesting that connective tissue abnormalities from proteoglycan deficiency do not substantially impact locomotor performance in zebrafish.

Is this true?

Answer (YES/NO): NO